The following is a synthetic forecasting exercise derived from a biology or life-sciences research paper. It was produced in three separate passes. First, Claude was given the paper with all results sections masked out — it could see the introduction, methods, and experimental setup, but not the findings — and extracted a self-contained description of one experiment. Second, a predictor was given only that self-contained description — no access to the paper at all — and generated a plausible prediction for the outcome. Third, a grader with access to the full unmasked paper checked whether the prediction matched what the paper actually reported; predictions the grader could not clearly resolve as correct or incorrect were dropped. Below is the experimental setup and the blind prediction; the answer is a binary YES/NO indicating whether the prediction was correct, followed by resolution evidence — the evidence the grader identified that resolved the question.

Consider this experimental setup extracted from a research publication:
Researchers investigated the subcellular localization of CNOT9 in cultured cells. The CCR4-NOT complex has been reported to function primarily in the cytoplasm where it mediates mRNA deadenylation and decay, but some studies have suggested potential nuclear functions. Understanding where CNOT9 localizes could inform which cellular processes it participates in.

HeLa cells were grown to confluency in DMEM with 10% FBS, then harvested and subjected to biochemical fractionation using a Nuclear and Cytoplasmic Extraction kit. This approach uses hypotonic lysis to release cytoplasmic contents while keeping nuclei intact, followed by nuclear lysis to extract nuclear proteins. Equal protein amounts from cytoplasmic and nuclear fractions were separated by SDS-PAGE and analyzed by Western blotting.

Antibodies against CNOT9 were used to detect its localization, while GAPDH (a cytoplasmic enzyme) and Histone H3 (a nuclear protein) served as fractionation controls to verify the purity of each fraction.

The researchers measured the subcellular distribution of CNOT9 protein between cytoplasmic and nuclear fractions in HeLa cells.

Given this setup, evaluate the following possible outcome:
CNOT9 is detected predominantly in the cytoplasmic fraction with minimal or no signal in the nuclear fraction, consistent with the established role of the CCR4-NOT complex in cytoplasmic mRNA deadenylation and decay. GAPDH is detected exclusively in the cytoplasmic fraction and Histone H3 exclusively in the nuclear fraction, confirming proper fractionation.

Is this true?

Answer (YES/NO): YES